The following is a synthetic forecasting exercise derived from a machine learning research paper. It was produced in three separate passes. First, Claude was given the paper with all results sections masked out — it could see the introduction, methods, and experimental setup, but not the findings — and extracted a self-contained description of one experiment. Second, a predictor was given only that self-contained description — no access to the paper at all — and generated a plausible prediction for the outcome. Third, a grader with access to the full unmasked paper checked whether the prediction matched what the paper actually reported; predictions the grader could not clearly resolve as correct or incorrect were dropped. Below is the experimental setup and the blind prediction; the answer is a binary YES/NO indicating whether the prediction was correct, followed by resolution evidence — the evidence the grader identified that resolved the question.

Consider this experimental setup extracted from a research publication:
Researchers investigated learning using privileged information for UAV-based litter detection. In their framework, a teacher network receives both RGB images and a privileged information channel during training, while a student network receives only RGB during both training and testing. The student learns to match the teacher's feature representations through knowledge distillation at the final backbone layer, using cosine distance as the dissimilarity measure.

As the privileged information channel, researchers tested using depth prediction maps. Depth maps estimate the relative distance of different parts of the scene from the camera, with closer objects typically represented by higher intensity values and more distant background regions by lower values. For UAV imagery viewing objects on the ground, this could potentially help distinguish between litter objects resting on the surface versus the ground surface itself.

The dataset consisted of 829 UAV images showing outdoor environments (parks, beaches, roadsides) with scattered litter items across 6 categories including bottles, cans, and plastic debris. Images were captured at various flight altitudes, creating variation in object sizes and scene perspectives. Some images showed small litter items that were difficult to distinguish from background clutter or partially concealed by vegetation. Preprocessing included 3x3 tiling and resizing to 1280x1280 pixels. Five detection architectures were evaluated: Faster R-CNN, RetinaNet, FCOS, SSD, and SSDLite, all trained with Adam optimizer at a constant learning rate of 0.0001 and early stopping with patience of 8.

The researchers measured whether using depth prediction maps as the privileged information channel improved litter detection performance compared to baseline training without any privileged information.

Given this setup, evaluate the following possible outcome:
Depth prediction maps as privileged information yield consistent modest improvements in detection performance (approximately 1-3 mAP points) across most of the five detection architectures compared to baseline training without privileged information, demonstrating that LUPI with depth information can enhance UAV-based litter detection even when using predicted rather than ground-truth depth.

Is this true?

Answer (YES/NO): NO